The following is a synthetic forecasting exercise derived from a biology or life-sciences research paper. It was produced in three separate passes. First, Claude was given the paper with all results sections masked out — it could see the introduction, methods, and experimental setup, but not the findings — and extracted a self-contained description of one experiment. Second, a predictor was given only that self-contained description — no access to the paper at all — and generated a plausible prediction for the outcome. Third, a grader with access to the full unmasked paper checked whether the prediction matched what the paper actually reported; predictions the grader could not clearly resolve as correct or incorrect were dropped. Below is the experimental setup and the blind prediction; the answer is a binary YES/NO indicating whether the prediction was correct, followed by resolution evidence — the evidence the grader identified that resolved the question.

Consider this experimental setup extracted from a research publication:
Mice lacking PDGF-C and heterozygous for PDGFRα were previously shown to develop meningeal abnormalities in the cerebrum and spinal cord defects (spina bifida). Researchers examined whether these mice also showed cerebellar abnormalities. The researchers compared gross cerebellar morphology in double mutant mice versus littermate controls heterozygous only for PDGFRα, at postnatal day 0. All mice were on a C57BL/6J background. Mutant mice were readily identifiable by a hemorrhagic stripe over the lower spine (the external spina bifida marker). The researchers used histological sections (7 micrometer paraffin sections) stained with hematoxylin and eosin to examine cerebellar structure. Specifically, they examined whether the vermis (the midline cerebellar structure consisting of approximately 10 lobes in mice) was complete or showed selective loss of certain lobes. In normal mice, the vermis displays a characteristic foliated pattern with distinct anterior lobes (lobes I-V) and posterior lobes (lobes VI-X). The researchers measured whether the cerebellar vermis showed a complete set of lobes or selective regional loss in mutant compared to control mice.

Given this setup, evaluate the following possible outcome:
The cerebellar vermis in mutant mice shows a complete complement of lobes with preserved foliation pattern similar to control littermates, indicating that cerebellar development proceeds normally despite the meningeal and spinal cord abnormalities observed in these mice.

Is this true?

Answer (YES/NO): NO